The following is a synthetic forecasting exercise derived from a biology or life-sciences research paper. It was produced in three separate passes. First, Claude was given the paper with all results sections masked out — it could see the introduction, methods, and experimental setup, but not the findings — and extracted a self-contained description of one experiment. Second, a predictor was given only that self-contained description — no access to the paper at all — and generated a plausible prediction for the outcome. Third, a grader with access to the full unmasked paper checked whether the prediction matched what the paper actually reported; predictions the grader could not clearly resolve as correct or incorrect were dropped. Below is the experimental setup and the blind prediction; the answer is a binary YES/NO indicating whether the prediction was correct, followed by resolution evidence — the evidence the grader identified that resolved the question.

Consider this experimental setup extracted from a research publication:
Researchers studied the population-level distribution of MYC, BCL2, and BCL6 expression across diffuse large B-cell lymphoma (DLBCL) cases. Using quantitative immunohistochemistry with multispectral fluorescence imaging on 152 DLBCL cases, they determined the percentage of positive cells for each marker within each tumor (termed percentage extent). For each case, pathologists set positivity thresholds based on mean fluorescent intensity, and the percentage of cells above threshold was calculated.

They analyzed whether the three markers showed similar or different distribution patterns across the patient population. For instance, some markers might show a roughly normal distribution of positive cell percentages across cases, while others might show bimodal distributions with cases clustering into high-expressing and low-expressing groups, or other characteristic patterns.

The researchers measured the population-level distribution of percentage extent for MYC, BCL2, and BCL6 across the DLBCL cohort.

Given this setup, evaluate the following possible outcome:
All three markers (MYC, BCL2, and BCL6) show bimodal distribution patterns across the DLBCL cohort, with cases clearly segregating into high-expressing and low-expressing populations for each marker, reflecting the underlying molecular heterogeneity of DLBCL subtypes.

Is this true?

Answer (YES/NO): NO